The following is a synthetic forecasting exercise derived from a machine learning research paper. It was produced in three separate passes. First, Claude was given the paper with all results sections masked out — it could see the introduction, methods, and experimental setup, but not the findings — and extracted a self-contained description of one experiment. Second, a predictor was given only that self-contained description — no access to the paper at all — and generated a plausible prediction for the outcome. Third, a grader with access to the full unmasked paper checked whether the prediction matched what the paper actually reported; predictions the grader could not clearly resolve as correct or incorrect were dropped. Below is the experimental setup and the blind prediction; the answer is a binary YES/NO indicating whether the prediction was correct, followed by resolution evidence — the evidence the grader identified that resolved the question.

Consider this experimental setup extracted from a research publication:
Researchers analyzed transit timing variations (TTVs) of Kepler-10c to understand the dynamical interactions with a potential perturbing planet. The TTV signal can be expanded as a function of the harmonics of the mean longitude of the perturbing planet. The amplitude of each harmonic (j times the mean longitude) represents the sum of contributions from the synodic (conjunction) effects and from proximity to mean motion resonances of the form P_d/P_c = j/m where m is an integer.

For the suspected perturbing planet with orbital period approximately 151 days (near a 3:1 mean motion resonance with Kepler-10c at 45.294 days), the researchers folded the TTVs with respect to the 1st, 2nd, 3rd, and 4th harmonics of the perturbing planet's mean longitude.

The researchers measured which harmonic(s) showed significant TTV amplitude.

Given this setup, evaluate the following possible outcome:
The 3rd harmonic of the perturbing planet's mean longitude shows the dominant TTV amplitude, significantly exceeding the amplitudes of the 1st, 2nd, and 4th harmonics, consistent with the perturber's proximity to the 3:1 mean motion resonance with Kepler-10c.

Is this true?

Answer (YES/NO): YES